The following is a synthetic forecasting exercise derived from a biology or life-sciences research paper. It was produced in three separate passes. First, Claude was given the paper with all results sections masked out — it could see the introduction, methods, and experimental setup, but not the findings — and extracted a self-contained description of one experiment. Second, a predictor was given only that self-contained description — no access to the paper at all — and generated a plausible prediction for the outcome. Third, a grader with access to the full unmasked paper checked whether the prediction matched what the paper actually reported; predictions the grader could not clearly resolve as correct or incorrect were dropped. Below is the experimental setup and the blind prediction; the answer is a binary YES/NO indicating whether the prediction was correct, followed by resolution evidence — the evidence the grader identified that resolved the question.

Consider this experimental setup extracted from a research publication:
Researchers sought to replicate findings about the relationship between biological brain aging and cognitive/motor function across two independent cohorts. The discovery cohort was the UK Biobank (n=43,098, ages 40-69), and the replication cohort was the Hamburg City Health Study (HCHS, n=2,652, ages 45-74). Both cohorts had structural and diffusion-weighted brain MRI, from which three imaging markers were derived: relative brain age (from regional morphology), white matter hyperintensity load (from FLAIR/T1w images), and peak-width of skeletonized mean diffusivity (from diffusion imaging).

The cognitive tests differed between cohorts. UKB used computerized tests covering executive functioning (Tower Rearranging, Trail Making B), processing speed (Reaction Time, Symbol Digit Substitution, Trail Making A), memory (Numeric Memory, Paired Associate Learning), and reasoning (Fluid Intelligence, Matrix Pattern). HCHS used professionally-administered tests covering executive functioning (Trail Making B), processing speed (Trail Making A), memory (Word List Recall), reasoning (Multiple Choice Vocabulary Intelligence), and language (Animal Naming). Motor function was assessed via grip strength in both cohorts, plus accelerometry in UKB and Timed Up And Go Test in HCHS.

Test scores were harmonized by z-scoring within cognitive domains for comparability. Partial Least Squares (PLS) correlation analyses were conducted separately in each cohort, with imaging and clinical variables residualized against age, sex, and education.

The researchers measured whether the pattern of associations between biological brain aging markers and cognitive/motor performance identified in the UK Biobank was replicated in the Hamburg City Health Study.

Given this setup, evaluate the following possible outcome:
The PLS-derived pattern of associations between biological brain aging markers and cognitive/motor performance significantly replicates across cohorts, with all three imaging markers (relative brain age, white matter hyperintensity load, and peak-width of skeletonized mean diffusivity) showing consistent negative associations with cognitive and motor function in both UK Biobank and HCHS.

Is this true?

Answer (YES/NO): YES